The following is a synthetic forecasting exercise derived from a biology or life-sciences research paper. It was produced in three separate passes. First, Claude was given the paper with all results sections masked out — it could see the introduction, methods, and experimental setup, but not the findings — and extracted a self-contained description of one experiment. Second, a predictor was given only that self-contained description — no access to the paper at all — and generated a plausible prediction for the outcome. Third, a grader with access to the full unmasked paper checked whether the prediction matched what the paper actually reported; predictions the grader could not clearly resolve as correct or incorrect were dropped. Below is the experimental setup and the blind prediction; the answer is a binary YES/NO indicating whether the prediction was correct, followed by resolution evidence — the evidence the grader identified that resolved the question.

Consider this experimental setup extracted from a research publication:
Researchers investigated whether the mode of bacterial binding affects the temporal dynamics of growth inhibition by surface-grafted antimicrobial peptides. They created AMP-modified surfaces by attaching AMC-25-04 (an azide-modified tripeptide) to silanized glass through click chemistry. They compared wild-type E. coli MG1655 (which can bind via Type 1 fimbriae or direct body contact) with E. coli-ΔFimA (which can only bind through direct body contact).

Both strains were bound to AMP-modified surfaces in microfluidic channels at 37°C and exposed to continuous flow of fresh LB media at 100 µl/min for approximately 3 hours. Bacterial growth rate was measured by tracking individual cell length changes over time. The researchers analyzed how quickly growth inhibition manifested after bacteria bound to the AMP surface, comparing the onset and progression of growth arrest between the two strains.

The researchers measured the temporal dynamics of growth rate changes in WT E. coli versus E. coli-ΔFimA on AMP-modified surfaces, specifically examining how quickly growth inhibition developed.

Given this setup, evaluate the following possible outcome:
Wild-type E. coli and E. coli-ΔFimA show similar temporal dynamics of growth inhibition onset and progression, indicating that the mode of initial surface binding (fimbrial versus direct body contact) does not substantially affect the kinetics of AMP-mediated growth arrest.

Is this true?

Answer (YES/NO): NO